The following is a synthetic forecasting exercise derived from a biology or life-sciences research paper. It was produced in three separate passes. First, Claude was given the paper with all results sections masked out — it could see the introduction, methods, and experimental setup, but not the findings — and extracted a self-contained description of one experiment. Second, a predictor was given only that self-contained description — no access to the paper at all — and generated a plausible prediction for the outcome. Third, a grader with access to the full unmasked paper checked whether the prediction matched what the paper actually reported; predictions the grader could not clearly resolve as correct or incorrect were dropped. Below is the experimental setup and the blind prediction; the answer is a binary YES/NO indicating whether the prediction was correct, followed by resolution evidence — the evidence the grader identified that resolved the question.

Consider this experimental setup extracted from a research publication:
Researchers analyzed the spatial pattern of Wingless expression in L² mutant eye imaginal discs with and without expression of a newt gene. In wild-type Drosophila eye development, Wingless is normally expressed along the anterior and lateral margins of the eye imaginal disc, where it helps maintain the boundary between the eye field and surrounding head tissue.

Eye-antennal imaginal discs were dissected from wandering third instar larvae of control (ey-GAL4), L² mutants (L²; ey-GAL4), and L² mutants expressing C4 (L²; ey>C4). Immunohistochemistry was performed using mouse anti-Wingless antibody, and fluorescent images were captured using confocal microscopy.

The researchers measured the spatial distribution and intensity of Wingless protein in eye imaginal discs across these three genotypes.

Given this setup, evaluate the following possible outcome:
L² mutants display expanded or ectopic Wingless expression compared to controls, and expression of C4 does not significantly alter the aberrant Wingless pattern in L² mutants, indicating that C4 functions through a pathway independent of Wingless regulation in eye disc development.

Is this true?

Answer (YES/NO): NO